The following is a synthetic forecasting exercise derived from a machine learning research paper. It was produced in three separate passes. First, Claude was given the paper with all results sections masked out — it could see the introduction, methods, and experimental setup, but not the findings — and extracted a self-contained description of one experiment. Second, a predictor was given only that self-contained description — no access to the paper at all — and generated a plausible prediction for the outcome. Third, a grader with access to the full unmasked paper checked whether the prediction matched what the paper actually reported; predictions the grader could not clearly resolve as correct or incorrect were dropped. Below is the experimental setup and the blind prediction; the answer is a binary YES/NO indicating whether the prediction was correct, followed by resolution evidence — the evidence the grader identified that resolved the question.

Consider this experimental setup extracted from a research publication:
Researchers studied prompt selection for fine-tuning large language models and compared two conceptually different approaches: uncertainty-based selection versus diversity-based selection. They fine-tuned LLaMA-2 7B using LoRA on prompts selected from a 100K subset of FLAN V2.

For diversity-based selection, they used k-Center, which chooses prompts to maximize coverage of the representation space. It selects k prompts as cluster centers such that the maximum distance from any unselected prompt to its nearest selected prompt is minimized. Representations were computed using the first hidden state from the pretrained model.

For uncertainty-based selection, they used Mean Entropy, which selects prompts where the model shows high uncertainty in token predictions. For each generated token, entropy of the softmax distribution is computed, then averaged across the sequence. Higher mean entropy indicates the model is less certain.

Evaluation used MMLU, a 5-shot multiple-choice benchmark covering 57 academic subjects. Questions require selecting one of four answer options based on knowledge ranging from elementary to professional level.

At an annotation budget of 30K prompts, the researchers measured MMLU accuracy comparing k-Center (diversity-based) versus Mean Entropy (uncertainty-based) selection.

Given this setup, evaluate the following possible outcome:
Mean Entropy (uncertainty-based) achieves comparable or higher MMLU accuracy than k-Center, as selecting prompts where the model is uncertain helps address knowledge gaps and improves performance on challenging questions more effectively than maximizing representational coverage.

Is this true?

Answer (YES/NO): NO